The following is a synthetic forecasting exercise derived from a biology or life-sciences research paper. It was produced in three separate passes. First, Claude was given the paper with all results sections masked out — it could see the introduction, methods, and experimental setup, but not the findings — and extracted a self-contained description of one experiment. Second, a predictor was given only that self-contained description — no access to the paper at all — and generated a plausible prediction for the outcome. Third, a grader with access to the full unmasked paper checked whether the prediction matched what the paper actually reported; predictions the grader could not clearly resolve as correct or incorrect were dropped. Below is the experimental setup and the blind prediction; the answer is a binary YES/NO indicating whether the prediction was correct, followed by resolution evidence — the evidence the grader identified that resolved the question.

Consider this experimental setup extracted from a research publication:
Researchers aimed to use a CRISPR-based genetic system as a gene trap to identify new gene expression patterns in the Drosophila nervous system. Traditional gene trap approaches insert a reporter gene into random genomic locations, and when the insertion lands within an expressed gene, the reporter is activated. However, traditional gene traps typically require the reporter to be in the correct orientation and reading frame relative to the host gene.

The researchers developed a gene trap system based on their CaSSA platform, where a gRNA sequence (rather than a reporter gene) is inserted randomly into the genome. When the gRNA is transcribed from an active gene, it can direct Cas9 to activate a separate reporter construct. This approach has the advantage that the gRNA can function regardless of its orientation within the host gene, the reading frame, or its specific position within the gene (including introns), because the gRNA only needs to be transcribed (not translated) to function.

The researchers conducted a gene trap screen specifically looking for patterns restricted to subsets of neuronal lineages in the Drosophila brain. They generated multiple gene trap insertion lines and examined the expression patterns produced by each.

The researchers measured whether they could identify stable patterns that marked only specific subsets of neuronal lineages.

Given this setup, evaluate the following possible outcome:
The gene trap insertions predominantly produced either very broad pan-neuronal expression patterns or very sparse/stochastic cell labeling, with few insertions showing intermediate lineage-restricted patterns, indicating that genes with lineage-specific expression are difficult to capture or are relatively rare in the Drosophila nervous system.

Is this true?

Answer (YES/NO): YES